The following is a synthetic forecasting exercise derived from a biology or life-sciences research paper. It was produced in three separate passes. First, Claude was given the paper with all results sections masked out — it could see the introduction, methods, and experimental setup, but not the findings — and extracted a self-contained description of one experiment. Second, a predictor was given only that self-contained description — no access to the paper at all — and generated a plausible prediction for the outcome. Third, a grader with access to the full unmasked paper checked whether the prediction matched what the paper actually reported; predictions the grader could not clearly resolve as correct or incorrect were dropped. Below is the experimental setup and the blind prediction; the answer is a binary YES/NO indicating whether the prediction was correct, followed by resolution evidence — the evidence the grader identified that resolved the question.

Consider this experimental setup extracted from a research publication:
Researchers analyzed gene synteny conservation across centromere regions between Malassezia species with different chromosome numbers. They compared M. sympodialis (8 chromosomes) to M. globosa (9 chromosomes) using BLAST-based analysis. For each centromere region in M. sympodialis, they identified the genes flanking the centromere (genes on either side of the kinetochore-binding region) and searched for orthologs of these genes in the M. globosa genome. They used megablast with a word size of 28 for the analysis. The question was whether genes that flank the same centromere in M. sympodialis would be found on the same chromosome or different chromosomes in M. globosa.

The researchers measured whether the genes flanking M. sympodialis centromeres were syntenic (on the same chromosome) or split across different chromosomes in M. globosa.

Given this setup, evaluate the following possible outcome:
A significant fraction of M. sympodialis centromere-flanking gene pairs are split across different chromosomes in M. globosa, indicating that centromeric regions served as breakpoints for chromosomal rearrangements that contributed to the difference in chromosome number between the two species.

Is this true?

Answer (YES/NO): NO